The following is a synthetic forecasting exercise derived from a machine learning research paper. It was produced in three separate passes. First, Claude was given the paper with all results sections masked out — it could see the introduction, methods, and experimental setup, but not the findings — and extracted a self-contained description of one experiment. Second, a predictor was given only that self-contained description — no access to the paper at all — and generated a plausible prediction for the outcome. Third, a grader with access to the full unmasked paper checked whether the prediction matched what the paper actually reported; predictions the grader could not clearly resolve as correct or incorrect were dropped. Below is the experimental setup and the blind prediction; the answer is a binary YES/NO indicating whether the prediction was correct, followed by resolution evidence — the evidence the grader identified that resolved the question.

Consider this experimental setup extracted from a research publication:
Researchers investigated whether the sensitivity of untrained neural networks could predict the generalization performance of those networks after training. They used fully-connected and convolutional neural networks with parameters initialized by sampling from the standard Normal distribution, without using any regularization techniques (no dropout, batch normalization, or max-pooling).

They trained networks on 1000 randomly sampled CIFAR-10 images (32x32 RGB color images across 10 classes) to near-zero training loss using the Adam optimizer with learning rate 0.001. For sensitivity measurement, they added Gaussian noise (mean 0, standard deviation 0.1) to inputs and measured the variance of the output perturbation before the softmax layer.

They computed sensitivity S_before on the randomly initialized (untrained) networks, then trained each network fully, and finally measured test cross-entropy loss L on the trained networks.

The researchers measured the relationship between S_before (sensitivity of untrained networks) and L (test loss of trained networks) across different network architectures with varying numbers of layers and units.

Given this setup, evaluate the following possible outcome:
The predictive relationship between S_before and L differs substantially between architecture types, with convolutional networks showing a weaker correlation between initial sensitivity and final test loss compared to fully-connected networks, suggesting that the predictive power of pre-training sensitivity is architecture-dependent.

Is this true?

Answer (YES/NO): NO